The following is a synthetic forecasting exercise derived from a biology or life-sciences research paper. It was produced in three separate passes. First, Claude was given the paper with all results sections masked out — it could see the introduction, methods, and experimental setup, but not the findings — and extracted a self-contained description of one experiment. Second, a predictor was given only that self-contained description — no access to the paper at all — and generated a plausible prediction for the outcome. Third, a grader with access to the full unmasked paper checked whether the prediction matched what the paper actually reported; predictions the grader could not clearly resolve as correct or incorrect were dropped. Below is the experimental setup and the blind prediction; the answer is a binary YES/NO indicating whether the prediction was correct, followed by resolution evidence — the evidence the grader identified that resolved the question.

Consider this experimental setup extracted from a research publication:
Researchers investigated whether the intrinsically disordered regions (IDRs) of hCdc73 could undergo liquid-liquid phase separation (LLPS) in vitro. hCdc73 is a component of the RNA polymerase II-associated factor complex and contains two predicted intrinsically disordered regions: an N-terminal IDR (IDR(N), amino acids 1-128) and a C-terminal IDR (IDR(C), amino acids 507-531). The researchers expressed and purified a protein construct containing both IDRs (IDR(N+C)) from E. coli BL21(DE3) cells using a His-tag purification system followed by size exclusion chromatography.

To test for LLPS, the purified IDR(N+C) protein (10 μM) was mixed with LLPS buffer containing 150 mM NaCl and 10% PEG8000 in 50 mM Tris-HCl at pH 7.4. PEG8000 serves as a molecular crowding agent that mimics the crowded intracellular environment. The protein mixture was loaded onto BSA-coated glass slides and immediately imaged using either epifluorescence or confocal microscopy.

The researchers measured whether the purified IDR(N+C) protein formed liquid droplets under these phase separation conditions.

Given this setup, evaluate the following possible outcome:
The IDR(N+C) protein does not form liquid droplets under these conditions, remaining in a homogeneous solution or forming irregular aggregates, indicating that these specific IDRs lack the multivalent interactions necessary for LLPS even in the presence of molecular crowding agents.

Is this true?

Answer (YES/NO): NO